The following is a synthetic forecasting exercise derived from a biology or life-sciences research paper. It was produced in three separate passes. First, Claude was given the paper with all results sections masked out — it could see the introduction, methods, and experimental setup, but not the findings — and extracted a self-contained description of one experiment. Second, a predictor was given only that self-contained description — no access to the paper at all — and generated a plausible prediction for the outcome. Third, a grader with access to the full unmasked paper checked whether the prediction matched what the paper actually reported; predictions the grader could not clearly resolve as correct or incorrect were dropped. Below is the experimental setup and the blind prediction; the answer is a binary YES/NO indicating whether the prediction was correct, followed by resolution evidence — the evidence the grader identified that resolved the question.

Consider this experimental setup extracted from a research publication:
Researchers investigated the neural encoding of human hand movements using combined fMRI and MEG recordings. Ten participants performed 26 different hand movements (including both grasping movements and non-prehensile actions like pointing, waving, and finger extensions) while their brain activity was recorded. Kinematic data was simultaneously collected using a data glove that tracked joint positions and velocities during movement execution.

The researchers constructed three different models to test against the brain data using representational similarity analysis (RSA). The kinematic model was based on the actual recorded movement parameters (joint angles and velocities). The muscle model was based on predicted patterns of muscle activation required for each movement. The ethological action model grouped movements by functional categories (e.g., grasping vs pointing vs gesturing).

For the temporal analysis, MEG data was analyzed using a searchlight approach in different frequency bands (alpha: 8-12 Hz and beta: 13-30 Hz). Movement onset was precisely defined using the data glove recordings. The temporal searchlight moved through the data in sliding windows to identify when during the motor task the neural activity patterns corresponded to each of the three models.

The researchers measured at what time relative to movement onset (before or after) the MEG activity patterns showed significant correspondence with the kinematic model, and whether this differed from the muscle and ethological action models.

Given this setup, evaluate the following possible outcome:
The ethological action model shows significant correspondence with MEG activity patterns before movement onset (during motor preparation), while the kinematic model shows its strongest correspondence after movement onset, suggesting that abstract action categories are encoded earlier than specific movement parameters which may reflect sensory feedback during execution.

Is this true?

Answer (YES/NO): NO